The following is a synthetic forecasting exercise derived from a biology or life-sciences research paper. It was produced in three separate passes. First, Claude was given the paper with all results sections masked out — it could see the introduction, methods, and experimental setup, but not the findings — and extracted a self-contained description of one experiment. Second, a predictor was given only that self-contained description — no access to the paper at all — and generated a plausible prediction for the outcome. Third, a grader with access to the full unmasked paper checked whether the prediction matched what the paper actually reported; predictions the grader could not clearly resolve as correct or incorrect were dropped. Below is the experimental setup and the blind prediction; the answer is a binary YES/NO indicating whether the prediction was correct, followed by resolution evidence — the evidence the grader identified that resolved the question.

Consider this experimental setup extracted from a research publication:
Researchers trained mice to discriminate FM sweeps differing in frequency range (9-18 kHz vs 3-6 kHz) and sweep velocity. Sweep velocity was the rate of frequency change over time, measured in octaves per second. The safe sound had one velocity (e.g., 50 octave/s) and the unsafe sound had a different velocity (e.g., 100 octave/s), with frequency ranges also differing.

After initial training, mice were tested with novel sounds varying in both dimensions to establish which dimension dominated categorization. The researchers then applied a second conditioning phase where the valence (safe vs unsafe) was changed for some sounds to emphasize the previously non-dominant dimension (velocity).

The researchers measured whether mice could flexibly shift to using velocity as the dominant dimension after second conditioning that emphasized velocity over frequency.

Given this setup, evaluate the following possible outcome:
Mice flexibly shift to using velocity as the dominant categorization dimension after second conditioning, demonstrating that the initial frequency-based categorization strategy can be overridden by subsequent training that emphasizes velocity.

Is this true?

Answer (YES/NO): NO